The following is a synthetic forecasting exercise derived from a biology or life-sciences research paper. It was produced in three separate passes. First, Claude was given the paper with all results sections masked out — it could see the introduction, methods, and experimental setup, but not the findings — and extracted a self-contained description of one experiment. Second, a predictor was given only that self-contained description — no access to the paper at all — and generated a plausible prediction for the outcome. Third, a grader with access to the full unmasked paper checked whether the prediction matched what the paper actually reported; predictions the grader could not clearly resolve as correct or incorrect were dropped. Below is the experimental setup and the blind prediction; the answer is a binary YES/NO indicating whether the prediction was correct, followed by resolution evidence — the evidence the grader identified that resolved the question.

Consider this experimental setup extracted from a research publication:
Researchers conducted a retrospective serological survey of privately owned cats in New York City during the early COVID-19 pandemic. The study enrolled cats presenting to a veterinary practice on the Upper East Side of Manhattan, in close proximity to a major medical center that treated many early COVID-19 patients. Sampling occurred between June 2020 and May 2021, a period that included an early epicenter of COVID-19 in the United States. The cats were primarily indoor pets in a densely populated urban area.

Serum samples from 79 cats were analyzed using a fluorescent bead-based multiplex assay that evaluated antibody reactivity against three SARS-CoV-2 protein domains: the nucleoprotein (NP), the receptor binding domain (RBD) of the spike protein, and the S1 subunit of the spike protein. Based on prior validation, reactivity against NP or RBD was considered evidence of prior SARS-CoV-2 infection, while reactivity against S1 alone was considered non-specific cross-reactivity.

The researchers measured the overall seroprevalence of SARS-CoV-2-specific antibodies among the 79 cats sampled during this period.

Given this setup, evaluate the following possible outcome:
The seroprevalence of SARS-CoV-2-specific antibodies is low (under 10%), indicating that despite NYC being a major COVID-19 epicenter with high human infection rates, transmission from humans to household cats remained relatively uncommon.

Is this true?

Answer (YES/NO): NO